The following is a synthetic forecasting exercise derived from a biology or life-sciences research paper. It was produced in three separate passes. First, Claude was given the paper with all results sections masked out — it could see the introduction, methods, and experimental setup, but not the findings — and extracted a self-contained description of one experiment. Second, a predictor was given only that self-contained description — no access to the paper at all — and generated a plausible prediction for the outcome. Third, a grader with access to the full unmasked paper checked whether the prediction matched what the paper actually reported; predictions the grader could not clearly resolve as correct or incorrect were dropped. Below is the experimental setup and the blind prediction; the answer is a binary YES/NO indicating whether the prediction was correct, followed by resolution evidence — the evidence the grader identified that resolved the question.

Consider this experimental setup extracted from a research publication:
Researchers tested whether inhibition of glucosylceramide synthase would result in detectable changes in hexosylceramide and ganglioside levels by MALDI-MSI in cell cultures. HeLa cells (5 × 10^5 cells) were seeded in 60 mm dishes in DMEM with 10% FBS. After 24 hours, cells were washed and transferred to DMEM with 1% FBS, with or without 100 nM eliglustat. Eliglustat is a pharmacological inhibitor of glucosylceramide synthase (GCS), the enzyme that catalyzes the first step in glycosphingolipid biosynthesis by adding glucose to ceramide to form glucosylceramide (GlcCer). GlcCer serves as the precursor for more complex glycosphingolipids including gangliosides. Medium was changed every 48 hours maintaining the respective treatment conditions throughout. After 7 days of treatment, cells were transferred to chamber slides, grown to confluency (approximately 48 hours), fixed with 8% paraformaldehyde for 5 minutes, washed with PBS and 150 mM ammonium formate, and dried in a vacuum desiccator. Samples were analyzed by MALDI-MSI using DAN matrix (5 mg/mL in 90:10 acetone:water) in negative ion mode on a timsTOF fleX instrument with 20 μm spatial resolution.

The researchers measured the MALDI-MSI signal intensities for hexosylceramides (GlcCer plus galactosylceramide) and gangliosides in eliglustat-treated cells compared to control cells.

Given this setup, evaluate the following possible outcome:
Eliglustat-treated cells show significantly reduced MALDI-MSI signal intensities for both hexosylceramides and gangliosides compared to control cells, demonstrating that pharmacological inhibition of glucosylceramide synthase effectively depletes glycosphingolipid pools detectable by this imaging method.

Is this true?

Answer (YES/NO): NO